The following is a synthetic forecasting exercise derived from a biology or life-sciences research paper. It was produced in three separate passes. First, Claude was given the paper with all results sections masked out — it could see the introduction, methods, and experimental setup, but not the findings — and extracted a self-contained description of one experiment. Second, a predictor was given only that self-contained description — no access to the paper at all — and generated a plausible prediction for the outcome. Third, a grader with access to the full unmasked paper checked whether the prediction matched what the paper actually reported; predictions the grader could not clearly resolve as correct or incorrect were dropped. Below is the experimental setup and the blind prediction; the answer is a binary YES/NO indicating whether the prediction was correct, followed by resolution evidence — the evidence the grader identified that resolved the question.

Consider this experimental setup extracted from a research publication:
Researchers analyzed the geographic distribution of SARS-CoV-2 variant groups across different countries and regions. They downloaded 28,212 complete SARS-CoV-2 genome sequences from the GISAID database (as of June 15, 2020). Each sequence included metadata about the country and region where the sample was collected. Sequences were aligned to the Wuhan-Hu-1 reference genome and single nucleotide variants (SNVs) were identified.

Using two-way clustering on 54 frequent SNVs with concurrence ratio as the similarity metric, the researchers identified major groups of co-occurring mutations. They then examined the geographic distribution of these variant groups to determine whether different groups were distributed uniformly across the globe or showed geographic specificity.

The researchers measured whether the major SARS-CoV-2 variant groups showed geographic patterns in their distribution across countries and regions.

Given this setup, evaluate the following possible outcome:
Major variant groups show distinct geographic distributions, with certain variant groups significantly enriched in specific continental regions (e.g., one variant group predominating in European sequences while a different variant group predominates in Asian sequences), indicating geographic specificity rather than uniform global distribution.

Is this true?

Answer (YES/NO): YES